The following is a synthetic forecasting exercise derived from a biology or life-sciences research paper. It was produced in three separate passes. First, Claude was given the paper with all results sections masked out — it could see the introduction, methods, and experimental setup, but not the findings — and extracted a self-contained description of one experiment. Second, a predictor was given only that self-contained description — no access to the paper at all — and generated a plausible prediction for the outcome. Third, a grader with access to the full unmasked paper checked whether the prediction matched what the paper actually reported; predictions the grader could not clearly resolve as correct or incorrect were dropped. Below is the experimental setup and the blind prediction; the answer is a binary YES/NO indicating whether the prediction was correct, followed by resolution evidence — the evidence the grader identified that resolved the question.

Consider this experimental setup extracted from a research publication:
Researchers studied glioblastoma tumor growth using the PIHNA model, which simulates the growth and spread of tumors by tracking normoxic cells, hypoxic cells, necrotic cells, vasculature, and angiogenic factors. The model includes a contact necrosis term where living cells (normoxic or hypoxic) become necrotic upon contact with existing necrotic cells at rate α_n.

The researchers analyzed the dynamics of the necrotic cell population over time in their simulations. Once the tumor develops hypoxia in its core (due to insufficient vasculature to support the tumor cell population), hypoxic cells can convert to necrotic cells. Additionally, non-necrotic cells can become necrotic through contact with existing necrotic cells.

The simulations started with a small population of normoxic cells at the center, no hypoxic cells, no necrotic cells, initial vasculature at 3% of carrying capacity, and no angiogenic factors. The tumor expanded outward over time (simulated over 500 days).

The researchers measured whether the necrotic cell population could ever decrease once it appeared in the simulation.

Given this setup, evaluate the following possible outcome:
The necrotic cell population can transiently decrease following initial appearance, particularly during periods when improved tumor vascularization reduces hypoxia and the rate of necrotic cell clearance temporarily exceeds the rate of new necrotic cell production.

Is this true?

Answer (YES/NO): NO